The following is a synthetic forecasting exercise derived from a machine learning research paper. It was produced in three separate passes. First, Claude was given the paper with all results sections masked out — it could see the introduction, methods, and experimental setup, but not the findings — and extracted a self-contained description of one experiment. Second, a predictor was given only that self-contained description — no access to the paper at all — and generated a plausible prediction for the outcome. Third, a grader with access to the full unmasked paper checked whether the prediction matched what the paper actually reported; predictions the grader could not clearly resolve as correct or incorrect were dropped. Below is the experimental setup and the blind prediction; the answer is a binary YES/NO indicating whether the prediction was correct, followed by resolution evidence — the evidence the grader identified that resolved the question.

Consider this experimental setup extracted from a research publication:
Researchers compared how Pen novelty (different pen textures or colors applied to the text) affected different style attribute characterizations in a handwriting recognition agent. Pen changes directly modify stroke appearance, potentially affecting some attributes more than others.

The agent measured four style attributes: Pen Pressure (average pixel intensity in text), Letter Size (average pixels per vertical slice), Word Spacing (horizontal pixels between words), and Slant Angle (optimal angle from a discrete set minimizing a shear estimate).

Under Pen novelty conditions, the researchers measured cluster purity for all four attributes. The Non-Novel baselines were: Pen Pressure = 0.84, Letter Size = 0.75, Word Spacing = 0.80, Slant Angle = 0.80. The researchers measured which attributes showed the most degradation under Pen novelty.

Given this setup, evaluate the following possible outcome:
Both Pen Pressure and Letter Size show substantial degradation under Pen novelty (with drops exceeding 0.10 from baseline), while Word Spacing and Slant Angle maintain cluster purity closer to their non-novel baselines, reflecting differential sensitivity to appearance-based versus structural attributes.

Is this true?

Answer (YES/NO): NO